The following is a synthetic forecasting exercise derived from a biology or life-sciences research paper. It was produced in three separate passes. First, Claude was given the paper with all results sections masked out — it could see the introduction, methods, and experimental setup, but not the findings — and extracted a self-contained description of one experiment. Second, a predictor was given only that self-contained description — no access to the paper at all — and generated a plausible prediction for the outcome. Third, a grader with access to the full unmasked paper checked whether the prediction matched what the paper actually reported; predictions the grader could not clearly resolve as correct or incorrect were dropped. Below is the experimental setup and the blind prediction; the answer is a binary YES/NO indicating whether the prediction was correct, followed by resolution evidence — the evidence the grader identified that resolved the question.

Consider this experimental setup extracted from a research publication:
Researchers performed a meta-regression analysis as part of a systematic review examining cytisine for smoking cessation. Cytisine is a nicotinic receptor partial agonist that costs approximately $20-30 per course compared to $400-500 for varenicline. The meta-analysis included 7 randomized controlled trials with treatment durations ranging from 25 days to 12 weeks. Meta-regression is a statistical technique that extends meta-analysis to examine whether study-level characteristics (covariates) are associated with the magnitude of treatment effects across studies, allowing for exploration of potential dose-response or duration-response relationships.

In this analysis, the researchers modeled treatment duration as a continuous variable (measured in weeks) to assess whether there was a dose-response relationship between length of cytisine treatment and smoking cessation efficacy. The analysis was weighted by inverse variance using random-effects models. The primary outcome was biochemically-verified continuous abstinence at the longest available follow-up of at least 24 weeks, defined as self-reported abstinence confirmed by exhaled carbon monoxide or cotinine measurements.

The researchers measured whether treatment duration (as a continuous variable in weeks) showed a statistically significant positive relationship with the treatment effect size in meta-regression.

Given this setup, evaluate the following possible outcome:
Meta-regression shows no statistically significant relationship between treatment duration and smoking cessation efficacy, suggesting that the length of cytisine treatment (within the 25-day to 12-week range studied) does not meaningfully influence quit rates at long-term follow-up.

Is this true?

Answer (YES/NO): NO